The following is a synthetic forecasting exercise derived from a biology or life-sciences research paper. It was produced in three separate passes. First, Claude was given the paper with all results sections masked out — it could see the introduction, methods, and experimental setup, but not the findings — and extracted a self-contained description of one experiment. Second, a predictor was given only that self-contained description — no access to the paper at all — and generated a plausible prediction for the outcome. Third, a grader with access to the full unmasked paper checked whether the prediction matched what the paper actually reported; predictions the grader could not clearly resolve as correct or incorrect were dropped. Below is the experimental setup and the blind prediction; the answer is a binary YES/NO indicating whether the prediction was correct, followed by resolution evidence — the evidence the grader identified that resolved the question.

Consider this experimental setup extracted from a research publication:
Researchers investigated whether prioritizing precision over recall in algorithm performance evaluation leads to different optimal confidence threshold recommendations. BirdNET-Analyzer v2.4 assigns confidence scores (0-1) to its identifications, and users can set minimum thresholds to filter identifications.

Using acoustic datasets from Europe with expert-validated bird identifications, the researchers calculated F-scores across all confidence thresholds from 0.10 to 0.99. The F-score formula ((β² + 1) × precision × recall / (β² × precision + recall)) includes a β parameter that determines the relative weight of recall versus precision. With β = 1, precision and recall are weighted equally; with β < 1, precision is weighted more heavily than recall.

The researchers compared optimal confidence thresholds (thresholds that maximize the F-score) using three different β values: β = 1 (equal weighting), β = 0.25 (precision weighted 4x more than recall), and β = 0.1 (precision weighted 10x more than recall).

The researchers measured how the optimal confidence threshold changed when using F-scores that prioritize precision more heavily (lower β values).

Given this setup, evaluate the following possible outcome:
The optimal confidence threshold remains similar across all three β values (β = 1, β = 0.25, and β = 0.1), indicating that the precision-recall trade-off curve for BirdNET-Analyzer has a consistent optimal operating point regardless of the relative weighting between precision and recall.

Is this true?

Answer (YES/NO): NO